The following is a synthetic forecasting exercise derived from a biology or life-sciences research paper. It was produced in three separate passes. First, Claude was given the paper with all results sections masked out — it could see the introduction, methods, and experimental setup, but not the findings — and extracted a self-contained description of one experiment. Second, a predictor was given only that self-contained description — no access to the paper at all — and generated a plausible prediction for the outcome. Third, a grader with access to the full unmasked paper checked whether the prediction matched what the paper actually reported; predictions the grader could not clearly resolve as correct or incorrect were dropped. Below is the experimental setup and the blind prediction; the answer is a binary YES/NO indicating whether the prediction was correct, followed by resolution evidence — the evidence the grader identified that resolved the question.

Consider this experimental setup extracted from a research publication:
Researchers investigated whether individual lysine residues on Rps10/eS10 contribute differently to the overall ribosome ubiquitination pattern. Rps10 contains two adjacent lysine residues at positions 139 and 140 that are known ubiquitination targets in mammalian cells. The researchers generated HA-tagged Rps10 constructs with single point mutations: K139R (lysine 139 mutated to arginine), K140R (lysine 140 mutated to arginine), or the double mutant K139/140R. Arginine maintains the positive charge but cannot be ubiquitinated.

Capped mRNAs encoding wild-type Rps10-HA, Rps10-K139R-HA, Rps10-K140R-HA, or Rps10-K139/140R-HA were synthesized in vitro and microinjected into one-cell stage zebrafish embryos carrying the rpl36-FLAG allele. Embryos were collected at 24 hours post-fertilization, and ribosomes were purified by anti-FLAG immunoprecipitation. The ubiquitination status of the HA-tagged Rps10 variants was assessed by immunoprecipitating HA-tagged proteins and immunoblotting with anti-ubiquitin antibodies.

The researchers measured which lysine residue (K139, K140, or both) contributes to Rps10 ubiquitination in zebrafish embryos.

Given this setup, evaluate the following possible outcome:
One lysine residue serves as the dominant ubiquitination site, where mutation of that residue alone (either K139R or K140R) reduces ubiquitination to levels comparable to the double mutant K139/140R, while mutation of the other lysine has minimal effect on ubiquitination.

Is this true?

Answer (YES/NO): YES